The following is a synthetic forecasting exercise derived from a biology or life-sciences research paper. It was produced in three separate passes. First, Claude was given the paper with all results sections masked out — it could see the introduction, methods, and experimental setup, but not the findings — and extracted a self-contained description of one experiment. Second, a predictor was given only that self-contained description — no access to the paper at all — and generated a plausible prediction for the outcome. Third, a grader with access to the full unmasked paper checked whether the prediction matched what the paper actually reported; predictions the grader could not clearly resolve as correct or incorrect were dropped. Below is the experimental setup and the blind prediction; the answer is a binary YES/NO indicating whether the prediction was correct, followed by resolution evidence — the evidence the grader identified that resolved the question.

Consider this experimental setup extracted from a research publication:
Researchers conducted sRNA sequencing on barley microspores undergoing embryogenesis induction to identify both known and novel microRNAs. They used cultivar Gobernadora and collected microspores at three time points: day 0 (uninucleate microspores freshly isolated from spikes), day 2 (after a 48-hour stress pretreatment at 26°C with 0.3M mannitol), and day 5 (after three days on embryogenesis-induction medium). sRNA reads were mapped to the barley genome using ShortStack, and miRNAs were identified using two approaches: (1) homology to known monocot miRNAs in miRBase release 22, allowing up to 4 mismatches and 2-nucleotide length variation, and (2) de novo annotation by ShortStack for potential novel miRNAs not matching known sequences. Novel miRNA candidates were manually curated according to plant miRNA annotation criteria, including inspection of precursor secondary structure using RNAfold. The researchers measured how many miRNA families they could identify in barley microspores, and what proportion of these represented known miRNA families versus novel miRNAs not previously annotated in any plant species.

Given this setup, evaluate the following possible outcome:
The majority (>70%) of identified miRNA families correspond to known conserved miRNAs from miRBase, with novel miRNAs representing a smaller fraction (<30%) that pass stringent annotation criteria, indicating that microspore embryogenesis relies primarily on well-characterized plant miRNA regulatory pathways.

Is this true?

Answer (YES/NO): YES